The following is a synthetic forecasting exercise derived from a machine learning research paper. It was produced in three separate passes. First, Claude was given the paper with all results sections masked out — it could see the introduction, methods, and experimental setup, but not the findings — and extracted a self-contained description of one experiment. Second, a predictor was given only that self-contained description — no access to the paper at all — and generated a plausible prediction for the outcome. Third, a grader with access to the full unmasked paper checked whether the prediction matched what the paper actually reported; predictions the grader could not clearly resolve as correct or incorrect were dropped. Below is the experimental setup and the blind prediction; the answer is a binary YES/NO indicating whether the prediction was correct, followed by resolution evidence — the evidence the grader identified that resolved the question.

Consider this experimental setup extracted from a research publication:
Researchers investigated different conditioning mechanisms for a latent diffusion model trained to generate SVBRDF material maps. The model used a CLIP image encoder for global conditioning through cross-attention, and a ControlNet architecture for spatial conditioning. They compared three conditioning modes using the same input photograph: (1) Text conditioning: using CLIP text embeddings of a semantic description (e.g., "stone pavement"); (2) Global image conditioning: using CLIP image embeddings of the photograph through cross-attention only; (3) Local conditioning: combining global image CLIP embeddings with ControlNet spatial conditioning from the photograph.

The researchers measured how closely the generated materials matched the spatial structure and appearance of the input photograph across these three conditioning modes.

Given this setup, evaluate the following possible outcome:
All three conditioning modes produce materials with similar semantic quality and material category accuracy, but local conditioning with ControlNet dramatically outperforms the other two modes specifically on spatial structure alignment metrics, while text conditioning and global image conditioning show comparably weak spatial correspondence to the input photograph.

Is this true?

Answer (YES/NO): NO